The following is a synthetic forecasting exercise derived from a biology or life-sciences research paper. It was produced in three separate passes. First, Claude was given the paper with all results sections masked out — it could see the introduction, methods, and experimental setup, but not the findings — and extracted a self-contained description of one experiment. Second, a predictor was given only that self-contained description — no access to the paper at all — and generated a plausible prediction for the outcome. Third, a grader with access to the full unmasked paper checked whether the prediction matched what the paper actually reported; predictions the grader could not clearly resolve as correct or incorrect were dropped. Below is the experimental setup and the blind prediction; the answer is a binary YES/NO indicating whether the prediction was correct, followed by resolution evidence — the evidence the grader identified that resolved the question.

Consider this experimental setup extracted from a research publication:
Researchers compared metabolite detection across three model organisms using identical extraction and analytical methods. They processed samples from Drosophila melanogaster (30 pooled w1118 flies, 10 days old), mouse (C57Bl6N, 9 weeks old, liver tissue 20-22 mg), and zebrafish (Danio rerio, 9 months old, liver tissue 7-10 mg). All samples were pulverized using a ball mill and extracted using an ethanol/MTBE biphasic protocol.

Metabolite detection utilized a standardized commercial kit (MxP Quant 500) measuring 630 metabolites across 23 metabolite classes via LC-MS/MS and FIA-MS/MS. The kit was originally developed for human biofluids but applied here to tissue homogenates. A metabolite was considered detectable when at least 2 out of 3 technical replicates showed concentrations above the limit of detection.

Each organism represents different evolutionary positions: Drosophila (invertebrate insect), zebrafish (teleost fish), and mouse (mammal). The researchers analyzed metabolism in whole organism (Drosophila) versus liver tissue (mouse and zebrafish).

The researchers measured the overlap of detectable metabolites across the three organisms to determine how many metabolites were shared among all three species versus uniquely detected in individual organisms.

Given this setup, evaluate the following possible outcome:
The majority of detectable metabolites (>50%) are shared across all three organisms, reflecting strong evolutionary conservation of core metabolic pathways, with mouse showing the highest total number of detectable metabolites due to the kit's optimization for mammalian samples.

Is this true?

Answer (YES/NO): NO